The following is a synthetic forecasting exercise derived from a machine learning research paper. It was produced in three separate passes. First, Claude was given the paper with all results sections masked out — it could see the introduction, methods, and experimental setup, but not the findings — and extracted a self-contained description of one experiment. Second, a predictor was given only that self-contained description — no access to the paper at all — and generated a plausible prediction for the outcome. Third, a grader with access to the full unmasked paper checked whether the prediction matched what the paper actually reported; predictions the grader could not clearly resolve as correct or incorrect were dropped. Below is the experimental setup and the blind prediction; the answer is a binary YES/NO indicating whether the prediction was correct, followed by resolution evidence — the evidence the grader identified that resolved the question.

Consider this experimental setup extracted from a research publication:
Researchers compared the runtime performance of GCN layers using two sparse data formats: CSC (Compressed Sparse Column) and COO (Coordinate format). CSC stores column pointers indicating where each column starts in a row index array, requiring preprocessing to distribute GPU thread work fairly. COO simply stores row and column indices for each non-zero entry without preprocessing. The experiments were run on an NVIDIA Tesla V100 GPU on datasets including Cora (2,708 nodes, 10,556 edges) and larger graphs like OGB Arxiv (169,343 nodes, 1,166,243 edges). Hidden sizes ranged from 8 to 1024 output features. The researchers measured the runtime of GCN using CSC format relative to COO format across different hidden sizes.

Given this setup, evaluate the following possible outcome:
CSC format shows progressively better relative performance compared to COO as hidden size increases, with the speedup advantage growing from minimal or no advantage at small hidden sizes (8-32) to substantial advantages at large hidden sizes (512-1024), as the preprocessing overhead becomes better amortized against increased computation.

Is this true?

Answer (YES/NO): NO